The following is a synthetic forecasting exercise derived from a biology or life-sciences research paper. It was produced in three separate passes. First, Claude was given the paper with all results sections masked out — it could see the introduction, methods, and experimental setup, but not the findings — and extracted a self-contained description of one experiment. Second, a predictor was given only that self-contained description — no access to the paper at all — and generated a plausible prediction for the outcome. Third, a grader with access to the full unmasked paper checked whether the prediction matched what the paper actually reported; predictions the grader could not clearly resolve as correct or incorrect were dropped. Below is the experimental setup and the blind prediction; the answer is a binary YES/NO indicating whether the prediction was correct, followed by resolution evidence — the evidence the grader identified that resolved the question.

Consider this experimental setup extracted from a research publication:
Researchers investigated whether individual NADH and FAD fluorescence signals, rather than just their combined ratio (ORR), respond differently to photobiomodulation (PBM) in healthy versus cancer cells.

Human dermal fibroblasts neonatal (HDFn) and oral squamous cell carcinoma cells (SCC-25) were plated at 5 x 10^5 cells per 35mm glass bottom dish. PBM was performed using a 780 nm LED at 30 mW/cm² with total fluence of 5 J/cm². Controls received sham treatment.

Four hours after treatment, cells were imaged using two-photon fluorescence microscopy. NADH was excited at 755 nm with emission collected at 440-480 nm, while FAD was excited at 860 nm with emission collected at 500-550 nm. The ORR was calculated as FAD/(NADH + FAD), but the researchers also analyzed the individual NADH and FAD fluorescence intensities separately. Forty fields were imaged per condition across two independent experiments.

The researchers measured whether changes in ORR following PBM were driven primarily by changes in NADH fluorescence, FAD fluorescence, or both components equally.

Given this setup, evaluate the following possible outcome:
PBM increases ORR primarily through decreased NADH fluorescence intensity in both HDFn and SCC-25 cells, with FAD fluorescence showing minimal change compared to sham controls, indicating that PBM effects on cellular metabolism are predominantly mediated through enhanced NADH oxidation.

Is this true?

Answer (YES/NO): NO